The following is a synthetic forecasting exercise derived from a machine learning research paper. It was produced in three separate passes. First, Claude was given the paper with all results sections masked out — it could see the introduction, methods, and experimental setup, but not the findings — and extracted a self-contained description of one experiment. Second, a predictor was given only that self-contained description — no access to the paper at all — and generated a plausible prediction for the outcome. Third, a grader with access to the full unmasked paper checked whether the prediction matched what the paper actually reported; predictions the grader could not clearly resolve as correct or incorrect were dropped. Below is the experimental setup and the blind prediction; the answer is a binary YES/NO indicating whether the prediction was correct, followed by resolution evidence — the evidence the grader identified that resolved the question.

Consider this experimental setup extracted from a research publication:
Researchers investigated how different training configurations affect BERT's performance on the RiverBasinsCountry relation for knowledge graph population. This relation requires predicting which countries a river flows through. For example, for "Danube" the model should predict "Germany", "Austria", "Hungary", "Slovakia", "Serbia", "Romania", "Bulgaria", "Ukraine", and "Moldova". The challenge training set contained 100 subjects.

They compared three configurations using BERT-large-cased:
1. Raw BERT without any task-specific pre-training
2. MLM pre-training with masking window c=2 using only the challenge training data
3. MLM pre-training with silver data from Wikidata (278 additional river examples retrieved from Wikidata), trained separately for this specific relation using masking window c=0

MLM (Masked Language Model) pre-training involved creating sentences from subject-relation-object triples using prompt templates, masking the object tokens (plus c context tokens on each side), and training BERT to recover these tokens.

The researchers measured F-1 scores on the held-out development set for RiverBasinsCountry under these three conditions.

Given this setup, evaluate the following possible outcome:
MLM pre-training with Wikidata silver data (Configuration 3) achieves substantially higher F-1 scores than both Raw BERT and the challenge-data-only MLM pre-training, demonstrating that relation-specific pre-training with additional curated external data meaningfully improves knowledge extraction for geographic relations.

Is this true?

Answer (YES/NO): NO